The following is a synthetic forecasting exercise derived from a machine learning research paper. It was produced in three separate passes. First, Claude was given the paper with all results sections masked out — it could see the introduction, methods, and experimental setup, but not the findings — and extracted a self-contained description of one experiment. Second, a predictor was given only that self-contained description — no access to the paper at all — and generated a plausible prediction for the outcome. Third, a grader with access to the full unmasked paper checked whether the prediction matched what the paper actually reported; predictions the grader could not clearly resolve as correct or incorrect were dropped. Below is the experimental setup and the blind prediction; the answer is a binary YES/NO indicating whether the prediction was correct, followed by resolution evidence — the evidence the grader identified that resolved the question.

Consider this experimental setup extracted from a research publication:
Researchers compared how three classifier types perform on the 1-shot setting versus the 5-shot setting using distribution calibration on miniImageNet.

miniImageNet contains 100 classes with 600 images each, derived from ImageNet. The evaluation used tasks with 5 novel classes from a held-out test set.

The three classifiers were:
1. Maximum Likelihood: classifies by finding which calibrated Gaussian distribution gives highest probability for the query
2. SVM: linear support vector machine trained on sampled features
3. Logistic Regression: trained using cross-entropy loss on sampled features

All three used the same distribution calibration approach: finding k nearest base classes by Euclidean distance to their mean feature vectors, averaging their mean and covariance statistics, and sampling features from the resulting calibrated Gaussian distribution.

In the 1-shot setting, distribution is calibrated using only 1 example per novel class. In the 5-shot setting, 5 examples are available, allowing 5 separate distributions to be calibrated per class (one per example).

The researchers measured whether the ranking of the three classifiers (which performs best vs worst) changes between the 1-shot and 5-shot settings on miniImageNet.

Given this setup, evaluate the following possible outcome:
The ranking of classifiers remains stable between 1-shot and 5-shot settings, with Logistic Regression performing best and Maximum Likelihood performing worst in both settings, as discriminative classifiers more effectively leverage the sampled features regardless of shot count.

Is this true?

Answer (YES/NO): YES